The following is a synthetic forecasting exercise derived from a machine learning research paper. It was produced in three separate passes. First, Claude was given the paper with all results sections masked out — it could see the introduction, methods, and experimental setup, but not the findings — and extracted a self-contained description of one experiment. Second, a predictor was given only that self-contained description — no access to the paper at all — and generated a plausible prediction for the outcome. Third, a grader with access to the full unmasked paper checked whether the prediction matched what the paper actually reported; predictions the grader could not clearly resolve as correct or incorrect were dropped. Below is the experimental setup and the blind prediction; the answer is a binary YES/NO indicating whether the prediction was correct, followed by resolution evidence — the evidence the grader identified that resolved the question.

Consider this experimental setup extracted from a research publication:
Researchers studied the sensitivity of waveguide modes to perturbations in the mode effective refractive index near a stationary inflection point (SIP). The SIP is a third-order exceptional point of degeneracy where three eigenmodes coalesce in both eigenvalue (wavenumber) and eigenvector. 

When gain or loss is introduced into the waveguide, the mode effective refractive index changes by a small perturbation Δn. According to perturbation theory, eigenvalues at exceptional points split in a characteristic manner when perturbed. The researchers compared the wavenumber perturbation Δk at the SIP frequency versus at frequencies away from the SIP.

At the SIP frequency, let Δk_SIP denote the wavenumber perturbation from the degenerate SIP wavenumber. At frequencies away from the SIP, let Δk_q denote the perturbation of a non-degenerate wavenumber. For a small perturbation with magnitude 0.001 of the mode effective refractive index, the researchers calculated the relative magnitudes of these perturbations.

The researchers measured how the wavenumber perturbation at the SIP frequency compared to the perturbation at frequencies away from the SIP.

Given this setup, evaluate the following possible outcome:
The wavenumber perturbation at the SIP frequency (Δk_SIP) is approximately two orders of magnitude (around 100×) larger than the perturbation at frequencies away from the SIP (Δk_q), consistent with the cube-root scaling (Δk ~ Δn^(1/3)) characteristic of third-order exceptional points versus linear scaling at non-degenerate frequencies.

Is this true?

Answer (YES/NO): YES